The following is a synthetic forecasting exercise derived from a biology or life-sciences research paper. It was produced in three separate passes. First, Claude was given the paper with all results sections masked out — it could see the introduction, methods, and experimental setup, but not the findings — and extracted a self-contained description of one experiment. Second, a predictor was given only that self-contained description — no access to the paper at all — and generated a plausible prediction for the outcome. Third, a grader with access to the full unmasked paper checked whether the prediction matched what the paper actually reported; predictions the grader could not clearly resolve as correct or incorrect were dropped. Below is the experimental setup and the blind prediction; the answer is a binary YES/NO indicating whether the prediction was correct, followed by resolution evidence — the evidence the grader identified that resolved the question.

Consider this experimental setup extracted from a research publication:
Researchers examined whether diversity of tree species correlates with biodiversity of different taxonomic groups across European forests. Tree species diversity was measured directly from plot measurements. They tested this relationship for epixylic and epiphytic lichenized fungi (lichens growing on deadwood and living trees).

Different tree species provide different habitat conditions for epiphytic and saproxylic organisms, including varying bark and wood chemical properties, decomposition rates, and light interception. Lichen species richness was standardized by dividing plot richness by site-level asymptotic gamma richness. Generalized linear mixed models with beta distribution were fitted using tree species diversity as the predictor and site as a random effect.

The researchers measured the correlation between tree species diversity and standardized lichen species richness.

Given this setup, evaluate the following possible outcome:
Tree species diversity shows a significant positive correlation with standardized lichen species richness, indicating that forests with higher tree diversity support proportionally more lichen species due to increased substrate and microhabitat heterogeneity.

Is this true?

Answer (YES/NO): NO